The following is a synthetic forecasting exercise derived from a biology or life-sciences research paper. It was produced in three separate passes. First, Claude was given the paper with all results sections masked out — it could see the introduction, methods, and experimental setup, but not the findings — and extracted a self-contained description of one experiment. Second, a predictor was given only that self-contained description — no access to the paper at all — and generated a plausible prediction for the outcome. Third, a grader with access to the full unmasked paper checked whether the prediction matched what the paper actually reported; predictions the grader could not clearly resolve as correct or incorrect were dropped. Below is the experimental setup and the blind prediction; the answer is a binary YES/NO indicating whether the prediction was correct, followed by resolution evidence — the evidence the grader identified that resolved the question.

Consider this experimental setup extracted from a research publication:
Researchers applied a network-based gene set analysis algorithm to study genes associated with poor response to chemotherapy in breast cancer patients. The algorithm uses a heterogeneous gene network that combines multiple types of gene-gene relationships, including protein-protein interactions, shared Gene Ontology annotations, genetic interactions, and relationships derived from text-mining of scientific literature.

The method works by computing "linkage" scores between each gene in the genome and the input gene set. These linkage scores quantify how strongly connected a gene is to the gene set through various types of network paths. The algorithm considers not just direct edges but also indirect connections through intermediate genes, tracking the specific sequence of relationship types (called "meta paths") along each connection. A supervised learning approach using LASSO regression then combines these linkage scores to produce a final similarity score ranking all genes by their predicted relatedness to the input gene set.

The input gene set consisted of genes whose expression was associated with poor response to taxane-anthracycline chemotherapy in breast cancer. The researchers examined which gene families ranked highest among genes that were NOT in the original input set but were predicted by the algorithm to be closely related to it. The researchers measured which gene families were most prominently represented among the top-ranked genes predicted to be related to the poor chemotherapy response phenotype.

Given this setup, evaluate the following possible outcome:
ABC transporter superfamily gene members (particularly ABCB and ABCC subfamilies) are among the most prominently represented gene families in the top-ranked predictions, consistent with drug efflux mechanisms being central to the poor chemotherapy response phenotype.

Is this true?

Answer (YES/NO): NO